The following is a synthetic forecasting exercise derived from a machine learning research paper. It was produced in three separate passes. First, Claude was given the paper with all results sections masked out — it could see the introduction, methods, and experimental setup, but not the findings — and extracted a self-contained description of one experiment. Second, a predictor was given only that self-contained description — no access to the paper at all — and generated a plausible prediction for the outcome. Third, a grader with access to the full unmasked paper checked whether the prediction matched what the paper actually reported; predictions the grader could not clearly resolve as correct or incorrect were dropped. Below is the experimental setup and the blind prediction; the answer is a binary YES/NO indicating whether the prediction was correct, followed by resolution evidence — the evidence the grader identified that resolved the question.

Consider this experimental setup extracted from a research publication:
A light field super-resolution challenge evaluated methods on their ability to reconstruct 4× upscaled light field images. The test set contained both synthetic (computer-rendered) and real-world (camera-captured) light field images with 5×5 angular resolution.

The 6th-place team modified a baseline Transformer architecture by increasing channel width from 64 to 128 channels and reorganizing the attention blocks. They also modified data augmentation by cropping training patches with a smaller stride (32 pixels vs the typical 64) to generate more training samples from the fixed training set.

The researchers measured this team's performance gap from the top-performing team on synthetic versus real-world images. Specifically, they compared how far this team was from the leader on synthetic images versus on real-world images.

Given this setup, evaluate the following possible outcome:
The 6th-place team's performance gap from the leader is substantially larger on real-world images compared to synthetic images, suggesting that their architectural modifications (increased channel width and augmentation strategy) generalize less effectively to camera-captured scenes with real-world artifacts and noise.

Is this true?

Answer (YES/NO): YES